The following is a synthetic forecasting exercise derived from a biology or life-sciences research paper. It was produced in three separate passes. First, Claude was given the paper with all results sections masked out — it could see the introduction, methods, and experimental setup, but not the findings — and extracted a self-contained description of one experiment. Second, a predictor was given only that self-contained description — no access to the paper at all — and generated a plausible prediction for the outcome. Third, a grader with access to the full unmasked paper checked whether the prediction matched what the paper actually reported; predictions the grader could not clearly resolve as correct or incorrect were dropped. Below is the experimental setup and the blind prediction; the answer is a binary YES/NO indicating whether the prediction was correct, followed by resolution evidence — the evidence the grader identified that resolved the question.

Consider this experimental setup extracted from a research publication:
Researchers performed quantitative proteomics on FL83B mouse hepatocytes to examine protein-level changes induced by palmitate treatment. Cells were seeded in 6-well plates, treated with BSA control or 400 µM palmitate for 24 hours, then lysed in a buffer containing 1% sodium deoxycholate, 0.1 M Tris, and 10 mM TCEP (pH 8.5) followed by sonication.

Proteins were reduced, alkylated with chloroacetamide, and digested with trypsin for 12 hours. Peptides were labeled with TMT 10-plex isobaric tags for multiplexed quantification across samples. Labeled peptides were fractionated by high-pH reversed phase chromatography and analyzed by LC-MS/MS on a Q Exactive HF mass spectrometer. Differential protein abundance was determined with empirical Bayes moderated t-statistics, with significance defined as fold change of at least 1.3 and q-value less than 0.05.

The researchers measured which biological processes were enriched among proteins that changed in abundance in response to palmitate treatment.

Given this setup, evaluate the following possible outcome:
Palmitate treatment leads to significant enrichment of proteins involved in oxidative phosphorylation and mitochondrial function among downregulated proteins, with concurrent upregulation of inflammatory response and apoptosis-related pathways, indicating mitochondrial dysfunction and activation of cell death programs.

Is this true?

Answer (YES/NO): NO